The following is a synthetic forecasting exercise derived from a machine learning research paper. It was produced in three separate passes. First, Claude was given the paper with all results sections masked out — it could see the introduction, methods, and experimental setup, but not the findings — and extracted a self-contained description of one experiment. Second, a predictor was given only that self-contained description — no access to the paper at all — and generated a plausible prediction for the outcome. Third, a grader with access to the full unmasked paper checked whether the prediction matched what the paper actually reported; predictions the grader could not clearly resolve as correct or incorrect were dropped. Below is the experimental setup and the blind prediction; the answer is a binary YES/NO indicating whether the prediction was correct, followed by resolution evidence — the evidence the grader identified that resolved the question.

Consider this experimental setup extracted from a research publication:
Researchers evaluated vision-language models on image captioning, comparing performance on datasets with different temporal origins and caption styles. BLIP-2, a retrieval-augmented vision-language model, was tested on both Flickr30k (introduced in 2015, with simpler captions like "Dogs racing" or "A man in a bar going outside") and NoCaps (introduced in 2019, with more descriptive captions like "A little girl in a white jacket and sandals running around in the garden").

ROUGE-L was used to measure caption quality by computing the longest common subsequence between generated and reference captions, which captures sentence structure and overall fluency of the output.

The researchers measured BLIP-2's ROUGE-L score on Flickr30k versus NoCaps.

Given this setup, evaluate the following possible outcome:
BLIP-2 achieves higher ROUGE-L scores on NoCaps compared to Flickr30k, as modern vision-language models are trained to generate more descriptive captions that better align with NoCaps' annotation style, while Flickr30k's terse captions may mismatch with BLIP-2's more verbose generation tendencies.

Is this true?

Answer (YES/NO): YES